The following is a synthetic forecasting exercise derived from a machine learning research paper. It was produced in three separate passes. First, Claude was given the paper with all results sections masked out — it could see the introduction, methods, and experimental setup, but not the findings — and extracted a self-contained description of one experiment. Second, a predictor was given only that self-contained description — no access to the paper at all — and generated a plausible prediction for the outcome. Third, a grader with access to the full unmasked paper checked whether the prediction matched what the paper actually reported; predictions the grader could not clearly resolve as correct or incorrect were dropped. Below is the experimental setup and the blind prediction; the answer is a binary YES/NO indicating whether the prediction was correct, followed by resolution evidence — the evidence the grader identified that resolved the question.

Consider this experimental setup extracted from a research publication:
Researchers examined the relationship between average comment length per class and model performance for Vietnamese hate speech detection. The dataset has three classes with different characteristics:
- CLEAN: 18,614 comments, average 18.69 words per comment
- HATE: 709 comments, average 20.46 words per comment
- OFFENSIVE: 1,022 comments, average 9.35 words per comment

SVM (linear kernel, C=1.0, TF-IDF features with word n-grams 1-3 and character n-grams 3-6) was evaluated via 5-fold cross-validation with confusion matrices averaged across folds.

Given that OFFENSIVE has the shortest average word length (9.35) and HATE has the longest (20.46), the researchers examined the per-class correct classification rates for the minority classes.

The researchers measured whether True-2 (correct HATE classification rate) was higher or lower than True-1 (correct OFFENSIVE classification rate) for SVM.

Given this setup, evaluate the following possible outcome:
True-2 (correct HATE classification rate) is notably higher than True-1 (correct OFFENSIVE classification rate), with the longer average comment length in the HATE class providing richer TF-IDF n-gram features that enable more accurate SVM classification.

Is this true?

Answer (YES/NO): NO